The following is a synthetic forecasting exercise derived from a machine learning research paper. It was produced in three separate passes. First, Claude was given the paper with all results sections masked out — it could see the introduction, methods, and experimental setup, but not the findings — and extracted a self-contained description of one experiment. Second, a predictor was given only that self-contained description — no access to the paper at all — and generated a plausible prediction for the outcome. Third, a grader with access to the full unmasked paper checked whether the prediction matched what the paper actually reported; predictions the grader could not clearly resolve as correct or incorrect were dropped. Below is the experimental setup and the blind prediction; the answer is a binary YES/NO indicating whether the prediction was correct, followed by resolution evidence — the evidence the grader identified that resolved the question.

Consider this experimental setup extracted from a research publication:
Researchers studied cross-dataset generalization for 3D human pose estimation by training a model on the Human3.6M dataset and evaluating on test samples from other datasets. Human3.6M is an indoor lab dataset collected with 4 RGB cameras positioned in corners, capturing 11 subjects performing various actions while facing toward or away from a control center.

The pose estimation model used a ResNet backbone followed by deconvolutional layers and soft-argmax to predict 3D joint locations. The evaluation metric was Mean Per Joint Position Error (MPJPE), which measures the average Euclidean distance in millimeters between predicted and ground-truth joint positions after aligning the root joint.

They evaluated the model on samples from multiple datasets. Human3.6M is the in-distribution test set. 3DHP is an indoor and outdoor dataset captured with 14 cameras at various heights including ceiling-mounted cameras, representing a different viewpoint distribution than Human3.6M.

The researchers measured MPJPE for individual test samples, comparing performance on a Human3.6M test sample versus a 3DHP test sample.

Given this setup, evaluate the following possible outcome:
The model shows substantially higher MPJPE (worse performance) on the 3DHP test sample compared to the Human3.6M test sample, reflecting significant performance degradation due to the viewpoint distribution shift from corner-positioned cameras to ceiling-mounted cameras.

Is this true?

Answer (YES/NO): YES